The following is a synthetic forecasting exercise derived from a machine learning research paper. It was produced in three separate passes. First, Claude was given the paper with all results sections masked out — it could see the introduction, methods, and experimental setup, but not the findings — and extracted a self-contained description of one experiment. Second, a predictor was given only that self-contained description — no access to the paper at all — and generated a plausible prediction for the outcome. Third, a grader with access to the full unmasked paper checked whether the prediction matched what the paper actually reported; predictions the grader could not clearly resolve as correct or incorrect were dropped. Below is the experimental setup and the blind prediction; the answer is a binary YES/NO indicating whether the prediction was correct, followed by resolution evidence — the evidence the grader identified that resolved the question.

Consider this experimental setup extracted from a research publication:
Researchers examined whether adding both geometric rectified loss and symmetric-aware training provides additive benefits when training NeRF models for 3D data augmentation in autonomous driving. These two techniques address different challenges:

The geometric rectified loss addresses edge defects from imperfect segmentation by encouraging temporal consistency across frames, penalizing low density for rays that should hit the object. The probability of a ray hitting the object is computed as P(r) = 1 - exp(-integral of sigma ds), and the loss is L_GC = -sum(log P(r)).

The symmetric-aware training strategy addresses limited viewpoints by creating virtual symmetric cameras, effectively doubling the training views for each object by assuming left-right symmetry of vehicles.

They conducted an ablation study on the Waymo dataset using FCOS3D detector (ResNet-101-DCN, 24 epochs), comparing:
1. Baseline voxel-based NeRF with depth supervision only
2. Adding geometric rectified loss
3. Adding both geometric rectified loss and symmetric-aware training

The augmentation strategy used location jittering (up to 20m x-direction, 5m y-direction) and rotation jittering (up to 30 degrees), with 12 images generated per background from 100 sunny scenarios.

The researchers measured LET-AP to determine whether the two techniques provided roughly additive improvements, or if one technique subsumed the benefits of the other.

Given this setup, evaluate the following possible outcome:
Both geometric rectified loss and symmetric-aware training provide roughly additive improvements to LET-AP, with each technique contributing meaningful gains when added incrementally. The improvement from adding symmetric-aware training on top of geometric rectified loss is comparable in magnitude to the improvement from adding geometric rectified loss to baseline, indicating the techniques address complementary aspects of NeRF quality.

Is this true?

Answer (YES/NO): YES